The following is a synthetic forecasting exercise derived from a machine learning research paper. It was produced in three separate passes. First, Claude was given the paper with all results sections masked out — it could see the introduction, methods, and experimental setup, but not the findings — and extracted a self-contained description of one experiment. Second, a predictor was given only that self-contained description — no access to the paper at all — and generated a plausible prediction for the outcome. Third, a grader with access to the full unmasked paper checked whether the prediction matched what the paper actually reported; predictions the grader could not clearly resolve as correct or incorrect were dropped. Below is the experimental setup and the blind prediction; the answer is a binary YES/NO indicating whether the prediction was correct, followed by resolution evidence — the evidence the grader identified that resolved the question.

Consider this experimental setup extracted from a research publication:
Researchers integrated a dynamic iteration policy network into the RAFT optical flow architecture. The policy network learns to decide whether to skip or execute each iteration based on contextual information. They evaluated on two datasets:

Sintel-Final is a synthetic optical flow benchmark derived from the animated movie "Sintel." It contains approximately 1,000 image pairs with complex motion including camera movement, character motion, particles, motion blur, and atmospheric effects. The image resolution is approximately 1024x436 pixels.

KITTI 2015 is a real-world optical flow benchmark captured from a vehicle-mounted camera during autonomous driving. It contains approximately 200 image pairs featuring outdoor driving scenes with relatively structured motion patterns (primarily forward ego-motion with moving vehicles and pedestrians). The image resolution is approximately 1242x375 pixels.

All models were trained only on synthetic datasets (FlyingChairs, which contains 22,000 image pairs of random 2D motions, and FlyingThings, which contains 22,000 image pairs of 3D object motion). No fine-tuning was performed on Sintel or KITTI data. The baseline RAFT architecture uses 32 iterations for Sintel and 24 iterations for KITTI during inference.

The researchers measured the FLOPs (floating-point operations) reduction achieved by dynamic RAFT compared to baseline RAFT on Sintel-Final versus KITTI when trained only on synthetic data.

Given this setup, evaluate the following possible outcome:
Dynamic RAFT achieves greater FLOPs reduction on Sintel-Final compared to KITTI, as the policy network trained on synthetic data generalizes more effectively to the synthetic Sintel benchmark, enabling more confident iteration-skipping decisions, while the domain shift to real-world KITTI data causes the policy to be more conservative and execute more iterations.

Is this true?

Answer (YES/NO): YES